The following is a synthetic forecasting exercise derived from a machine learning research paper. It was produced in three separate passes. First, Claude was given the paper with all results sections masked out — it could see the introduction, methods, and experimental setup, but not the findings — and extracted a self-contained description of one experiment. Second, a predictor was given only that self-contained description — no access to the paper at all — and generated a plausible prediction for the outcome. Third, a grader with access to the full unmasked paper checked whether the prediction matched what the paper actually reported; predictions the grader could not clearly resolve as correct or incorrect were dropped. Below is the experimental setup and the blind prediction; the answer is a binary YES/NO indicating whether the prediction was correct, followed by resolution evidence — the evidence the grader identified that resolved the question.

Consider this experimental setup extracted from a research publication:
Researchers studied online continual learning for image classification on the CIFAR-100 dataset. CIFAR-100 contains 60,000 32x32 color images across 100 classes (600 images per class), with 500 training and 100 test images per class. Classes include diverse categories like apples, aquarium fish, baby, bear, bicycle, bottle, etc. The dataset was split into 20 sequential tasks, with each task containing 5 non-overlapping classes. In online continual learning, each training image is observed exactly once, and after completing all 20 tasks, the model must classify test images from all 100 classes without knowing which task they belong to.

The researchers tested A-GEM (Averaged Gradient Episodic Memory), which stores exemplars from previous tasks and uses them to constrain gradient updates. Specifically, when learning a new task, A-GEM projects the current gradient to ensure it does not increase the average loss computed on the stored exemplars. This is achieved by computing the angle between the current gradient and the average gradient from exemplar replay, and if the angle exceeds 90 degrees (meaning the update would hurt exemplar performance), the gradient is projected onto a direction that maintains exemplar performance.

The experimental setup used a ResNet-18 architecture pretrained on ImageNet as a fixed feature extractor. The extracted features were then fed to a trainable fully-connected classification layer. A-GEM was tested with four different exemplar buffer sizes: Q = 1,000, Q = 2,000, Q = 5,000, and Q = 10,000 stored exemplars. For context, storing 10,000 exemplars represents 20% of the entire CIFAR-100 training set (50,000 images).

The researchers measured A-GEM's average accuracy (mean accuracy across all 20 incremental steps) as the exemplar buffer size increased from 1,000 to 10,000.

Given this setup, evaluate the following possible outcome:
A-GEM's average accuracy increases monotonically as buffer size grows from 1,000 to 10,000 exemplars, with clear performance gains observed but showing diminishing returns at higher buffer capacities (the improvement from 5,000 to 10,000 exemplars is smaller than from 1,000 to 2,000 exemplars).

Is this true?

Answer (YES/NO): NO